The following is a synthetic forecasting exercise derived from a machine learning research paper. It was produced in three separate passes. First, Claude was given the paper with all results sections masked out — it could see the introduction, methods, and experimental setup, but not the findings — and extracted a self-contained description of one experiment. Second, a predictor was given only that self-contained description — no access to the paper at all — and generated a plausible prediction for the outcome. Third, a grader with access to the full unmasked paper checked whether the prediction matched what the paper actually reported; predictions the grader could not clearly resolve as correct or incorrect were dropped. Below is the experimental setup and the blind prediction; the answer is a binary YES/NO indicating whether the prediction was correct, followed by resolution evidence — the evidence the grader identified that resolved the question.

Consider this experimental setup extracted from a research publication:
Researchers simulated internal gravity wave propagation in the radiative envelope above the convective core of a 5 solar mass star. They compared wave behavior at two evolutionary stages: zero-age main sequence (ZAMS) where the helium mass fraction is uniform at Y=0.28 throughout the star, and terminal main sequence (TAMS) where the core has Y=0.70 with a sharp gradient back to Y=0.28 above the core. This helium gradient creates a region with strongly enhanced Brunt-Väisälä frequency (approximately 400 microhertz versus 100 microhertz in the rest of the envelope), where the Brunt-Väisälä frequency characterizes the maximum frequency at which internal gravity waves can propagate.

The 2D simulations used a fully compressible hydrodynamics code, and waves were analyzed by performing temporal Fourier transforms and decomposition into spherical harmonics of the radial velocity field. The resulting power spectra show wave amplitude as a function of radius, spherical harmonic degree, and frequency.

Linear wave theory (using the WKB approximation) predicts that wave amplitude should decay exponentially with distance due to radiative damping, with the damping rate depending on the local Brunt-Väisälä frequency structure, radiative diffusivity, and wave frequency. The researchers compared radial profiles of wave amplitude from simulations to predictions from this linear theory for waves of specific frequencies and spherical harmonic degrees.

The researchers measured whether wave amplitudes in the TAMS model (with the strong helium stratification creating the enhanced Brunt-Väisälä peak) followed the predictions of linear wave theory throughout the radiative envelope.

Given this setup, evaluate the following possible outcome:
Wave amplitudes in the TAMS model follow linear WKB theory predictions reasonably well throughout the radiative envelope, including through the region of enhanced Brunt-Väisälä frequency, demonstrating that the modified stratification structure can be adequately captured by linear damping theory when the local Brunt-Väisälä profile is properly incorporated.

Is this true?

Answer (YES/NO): YES